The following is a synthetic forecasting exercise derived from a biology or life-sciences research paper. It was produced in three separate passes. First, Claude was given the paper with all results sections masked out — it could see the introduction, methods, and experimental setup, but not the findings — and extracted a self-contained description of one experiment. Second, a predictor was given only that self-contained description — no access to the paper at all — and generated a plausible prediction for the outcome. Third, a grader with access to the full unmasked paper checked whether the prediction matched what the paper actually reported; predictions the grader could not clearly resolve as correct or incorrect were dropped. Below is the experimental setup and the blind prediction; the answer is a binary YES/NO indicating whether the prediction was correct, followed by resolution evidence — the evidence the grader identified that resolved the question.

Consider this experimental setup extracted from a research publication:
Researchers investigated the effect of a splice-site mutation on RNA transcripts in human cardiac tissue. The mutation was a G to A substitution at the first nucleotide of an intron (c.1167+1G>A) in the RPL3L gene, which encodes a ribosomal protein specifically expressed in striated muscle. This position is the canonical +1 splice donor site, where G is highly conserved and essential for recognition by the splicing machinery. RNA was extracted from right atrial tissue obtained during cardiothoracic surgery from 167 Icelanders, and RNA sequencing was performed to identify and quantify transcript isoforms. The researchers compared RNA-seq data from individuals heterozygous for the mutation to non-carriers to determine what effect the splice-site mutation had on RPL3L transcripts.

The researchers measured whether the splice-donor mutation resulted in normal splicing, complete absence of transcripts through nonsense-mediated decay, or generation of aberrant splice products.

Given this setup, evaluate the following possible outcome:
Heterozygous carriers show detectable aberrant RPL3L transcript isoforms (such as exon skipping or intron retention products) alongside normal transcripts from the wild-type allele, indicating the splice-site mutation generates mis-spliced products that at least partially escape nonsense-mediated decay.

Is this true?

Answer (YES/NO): YES